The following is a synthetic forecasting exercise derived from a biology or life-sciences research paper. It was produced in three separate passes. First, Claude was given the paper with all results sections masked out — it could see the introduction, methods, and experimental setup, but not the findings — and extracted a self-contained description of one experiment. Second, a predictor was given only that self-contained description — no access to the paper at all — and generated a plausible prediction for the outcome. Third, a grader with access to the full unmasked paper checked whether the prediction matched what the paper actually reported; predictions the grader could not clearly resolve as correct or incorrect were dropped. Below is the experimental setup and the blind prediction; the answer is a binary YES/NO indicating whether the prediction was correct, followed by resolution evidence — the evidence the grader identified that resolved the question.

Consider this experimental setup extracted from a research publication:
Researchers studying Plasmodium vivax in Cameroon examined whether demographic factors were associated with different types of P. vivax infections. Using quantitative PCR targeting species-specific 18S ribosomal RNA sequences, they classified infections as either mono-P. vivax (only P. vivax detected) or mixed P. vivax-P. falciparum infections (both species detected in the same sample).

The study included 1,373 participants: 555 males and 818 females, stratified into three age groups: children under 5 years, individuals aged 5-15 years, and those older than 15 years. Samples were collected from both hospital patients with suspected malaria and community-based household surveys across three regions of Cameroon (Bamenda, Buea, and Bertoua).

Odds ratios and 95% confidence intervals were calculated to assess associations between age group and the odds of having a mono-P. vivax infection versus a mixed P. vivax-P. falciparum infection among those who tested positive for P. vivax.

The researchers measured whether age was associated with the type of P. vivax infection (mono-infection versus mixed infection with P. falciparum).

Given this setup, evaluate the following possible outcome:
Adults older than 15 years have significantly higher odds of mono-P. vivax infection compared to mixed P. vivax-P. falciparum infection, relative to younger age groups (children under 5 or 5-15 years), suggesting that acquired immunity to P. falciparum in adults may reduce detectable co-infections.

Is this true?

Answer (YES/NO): NO